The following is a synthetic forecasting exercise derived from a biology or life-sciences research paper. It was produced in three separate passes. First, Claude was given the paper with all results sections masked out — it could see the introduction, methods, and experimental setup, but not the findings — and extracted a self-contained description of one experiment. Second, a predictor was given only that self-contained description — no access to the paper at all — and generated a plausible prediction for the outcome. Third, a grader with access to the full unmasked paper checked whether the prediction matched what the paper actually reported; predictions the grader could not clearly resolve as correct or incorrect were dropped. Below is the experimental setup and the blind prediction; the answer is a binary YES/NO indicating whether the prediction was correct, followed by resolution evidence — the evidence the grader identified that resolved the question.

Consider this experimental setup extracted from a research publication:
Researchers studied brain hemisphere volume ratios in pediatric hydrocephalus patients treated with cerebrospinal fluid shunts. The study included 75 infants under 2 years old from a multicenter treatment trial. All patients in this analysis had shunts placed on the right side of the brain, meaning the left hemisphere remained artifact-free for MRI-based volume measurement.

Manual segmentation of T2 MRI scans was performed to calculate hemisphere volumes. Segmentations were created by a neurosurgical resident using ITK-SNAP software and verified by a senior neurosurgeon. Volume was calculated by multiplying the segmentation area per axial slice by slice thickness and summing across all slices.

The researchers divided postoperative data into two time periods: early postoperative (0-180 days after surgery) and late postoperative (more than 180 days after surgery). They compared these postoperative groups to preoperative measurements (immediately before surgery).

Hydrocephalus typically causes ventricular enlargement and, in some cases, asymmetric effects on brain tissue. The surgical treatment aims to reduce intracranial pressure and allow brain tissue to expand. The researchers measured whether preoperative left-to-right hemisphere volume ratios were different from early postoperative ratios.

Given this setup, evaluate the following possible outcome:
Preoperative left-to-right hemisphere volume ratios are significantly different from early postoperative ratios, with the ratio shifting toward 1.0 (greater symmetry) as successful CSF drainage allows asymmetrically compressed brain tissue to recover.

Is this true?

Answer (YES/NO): YES